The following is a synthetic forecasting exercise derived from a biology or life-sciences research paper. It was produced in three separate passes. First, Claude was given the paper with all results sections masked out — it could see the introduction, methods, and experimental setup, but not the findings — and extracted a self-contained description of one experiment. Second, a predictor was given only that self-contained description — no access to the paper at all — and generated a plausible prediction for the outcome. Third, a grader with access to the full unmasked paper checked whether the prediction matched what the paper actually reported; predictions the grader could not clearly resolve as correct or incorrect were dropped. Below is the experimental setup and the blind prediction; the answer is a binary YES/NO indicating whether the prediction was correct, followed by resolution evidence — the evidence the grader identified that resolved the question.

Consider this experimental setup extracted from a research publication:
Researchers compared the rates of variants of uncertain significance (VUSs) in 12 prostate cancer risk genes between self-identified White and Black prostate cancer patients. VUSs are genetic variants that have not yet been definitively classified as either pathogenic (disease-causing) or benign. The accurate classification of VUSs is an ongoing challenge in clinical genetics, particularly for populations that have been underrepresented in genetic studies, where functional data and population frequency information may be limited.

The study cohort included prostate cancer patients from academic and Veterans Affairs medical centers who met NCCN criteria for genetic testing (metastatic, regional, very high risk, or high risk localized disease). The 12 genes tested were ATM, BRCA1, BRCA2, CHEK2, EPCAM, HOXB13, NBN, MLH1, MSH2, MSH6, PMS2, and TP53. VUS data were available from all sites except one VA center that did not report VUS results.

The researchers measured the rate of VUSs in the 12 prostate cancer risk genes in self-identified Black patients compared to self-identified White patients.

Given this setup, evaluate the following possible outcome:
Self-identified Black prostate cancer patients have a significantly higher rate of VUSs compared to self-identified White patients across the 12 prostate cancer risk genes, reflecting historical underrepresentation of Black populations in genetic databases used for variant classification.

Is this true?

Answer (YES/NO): NO